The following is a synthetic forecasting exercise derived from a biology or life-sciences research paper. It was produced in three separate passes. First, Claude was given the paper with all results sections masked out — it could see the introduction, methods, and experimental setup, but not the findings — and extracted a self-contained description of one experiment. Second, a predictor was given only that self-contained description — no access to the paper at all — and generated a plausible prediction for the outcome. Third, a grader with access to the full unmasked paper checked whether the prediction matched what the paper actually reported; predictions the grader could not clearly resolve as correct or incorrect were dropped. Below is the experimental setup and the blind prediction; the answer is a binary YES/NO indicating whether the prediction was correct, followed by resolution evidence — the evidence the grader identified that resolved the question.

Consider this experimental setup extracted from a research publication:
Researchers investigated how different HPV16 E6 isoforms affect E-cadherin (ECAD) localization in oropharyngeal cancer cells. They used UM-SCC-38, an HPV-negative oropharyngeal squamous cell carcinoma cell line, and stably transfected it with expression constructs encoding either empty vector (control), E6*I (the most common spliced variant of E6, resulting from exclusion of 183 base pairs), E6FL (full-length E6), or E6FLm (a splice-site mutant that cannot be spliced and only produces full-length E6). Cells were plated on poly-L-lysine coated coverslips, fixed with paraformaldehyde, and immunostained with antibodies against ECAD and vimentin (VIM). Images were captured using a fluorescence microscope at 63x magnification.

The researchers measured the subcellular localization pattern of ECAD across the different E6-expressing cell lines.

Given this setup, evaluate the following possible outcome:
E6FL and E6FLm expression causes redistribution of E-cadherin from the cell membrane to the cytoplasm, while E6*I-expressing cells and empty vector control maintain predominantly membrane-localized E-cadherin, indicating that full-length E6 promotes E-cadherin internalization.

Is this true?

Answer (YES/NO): NO